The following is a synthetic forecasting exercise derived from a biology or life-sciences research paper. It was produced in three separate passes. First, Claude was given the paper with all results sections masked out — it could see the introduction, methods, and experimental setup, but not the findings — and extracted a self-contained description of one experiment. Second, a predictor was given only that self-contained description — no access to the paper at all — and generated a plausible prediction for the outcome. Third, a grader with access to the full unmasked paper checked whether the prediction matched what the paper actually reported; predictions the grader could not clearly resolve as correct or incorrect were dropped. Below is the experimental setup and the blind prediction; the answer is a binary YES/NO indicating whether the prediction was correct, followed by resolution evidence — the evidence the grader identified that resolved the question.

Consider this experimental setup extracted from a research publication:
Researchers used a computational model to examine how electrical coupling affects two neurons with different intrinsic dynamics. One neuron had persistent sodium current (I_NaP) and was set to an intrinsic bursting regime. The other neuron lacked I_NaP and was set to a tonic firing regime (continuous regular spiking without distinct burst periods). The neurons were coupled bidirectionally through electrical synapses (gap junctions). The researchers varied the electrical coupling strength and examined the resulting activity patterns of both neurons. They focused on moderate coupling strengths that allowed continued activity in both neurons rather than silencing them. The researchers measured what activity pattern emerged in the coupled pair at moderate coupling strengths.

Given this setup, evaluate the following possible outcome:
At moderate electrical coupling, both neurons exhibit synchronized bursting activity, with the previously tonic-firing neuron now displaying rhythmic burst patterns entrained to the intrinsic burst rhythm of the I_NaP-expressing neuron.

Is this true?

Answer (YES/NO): YES